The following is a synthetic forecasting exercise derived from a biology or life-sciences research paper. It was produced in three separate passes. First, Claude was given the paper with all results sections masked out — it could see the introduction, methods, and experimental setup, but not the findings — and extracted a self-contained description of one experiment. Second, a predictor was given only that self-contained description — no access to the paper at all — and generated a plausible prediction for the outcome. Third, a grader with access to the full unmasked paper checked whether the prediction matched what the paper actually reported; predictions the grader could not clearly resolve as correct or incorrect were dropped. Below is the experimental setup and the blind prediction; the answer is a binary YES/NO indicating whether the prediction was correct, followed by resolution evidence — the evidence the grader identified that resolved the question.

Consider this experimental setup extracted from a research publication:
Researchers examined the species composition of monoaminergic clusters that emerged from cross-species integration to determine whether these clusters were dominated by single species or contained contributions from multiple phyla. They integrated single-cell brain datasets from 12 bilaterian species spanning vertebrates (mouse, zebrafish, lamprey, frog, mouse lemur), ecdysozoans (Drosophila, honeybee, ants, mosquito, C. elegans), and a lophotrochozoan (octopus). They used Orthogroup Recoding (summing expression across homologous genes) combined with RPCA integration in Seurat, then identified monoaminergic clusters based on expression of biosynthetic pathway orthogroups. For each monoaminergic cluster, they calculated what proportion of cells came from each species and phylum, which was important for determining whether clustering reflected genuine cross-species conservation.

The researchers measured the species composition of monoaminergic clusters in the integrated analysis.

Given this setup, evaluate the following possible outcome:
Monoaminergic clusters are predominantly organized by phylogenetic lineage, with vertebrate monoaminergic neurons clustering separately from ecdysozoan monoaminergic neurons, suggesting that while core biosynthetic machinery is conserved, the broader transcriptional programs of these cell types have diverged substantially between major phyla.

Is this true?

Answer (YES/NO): NO